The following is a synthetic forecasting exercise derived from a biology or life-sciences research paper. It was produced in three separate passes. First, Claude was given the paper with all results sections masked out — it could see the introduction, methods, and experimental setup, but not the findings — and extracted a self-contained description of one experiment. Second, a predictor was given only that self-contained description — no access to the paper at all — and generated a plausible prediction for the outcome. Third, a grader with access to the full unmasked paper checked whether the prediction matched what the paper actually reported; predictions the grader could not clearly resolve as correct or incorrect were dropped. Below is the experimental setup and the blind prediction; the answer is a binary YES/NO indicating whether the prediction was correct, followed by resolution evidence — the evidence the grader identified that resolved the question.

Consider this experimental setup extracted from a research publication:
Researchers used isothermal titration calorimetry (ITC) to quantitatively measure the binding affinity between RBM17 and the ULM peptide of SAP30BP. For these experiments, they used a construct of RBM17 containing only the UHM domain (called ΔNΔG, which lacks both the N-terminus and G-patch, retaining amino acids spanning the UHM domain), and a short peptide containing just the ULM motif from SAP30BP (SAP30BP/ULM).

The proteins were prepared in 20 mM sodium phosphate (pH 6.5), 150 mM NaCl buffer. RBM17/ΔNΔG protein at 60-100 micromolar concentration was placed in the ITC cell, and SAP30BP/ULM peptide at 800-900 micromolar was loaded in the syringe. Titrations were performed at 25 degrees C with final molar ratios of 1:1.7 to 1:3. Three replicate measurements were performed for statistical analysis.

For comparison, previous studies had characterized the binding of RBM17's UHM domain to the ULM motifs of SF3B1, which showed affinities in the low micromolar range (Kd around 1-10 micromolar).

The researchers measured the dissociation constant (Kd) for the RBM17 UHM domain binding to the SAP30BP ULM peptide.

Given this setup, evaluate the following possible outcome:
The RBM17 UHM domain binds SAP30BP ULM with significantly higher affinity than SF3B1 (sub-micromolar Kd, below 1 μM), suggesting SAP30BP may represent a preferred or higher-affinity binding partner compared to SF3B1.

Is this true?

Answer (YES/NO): NO